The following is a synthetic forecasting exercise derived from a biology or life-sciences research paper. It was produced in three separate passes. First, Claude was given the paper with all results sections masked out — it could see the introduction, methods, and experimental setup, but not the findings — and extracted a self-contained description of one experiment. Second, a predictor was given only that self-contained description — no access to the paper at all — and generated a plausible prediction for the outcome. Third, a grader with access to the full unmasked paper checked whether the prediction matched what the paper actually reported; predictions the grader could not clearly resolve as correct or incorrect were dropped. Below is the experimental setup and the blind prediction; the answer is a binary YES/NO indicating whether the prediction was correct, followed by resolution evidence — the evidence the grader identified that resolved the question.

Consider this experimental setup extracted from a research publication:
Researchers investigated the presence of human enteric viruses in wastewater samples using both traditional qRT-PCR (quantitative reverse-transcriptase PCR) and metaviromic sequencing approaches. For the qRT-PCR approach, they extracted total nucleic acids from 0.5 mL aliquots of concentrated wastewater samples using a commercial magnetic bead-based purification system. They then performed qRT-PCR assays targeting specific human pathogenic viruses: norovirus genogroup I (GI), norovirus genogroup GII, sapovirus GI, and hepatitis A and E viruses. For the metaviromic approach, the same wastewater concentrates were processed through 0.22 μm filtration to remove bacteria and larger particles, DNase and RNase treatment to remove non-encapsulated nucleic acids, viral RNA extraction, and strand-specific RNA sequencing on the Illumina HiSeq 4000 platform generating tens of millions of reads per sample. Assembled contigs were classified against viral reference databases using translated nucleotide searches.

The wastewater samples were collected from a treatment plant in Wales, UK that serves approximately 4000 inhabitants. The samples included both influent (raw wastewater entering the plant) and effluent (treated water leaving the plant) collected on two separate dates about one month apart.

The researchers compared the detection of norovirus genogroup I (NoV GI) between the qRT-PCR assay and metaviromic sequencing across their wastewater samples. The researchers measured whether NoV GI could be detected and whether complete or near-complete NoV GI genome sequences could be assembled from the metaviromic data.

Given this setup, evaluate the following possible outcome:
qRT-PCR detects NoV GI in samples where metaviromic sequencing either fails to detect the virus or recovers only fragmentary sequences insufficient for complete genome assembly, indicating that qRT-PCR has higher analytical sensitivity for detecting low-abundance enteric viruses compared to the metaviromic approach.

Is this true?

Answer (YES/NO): NO